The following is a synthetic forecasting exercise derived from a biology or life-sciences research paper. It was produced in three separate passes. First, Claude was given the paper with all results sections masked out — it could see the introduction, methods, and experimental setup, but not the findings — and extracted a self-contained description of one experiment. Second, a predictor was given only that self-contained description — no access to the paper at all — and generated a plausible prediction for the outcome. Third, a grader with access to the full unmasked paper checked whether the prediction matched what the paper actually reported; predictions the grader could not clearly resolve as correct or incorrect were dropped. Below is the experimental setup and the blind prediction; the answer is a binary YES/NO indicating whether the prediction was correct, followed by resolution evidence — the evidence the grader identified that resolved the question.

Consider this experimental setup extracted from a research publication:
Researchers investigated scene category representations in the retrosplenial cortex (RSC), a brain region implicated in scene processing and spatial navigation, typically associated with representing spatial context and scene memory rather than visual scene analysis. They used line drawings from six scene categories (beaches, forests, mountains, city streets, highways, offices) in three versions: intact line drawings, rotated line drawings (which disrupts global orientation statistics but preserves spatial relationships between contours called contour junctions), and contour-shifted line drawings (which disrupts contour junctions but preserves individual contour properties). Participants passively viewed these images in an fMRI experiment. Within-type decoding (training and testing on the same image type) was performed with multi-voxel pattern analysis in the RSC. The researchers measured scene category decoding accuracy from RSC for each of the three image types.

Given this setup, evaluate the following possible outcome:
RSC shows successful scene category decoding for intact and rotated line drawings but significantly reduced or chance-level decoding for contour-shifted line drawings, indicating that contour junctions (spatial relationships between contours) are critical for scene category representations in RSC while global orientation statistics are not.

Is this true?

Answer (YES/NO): NO